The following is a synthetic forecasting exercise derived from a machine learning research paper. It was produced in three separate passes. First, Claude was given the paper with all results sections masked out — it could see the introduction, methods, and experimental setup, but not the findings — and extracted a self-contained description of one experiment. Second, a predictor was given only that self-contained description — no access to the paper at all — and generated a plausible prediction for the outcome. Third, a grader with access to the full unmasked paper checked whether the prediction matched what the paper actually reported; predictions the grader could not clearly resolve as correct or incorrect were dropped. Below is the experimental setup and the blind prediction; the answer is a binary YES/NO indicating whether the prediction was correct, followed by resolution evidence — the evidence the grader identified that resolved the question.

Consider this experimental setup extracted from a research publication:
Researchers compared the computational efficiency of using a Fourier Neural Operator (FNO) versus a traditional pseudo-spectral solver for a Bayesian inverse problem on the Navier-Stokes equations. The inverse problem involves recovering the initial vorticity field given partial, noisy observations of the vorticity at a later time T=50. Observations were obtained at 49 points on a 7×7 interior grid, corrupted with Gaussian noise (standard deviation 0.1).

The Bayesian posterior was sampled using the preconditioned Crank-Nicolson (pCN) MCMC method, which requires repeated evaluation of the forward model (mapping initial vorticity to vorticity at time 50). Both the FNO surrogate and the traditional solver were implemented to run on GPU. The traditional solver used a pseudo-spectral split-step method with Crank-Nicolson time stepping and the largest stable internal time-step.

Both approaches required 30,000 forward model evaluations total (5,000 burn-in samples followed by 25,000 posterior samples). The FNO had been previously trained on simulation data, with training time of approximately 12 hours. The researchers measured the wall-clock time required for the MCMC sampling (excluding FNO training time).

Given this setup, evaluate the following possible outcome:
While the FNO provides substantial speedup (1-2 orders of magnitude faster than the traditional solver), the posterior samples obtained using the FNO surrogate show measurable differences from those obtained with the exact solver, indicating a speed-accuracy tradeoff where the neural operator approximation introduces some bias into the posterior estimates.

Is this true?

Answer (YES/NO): NO